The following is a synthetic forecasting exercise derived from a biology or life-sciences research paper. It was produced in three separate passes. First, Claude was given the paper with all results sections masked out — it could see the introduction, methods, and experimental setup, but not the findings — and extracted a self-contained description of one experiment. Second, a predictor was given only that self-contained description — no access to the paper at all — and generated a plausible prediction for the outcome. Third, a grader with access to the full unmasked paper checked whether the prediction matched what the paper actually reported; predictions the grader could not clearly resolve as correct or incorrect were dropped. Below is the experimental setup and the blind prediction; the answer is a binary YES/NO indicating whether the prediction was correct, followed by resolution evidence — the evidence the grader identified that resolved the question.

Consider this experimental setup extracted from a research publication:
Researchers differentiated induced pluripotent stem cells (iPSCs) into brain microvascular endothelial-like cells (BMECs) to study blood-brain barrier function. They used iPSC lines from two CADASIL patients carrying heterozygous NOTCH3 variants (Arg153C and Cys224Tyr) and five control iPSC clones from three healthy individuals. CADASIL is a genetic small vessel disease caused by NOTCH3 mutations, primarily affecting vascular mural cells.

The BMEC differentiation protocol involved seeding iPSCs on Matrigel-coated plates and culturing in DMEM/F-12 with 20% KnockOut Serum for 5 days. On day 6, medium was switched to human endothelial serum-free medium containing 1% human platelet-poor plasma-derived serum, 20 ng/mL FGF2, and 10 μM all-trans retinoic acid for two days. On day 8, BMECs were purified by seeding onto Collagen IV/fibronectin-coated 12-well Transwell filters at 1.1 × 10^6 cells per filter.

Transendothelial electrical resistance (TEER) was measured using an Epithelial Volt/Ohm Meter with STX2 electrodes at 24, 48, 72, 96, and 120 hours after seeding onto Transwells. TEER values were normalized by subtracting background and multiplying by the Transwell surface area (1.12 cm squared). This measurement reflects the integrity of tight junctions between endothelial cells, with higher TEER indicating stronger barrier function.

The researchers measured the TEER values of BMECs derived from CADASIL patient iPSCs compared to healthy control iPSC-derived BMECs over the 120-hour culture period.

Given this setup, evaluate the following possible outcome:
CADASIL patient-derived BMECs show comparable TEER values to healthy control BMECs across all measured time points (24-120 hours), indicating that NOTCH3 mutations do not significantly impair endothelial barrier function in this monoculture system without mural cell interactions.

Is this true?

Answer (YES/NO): NO